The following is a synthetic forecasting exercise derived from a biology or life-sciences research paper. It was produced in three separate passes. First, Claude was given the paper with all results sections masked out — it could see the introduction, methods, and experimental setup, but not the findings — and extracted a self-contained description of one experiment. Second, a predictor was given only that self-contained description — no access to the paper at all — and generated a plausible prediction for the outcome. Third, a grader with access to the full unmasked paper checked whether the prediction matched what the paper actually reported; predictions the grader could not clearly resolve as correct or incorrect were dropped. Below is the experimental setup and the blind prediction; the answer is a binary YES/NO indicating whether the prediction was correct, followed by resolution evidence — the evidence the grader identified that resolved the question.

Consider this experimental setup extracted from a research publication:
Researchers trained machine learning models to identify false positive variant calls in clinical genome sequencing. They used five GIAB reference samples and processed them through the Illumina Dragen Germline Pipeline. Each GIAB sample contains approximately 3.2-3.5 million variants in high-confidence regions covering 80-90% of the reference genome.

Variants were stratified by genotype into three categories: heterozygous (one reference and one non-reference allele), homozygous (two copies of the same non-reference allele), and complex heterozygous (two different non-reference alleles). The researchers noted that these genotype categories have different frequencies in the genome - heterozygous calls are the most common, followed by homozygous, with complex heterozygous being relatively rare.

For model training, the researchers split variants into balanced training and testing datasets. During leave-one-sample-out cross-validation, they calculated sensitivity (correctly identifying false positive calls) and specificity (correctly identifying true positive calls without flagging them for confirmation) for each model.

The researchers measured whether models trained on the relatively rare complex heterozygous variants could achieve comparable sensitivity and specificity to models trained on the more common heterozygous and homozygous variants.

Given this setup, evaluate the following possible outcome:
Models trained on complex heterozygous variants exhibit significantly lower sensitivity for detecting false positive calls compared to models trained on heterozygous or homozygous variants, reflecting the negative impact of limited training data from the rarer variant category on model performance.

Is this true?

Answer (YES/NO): NO